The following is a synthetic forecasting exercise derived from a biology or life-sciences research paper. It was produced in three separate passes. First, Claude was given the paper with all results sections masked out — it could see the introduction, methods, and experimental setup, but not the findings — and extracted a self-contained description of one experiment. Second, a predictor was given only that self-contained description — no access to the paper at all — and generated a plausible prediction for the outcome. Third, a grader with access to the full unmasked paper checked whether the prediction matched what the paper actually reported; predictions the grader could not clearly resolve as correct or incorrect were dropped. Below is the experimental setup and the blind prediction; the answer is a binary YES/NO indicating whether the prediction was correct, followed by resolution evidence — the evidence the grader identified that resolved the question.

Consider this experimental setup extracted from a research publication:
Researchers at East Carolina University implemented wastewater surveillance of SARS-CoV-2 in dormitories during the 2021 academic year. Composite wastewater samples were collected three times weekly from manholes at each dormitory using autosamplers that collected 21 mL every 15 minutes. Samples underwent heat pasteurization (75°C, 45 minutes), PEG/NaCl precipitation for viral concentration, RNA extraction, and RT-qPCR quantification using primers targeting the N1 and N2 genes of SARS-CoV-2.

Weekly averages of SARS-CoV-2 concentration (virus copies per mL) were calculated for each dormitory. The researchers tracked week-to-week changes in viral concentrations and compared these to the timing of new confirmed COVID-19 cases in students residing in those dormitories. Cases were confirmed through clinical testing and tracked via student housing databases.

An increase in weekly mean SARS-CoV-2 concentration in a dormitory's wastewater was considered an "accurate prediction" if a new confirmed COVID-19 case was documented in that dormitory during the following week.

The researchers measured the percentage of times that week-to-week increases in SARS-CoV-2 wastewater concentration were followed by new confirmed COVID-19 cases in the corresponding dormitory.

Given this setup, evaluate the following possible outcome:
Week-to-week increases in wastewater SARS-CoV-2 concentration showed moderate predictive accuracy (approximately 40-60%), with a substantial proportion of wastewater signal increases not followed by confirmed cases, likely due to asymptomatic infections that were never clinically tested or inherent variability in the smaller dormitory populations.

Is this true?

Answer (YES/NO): NO